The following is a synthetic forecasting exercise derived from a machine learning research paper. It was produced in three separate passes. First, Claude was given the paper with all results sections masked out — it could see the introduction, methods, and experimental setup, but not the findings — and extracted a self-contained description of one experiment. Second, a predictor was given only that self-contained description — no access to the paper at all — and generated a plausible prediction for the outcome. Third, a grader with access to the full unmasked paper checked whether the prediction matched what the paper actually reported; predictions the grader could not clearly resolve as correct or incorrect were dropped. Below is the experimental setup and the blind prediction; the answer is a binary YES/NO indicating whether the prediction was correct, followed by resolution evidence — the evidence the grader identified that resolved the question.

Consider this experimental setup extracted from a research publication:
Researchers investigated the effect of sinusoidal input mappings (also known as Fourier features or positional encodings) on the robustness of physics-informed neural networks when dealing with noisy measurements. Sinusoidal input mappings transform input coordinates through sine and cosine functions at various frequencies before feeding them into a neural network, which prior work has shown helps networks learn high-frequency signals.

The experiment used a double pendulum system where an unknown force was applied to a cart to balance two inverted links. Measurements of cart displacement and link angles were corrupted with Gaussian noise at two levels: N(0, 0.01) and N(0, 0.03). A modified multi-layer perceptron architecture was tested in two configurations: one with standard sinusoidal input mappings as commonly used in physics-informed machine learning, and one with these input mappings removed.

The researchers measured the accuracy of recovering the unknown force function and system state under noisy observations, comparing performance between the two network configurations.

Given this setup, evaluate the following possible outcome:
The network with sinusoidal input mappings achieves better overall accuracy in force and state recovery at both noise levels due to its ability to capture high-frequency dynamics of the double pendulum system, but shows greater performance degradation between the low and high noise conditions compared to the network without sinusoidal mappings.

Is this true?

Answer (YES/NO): NO